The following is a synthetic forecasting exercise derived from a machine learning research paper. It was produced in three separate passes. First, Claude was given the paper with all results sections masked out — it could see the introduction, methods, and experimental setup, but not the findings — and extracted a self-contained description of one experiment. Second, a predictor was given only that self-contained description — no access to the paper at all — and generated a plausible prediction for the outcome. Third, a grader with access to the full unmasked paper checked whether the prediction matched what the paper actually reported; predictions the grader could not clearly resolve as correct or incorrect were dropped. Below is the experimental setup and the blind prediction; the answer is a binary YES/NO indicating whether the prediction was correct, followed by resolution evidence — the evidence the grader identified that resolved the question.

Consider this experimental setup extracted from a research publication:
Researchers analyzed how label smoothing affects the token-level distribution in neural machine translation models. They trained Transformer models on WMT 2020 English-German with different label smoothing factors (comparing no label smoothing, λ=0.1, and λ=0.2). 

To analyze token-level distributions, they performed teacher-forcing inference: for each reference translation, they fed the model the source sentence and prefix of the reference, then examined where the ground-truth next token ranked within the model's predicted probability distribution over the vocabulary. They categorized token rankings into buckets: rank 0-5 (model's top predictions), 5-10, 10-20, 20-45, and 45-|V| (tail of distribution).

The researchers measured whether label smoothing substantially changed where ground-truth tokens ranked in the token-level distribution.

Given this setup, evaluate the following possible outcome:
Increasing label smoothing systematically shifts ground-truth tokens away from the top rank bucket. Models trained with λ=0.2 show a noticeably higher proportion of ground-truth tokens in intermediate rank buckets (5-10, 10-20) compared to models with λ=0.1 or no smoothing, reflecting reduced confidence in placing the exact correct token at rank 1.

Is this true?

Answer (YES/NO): NO